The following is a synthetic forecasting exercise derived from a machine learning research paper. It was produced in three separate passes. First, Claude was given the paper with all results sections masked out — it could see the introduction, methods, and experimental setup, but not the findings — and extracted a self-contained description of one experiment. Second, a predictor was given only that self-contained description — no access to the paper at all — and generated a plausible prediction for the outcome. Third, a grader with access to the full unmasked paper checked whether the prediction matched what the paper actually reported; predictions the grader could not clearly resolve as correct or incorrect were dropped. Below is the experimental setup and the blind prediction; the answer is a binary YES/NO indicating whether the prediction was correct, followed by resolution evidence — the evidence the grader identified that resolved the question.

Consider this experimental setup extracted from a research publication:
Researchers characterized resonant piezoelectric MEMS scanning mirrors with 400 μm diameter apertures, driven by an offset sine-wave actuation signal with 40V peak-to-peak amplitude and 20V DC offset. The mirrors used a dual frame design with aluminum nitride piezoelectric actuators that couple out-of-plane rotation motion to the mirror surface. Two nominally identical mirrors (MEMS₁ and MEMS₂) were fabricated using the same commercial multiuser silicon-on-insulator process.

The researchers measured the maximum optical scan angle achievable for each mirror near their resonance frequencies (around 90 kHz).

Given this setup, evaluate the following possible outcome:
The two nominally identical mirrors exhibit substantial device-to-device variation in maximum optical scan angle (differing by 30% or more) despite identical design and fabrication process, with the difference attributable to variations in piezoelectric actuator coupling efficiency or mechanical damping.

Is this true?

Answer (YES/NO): YES